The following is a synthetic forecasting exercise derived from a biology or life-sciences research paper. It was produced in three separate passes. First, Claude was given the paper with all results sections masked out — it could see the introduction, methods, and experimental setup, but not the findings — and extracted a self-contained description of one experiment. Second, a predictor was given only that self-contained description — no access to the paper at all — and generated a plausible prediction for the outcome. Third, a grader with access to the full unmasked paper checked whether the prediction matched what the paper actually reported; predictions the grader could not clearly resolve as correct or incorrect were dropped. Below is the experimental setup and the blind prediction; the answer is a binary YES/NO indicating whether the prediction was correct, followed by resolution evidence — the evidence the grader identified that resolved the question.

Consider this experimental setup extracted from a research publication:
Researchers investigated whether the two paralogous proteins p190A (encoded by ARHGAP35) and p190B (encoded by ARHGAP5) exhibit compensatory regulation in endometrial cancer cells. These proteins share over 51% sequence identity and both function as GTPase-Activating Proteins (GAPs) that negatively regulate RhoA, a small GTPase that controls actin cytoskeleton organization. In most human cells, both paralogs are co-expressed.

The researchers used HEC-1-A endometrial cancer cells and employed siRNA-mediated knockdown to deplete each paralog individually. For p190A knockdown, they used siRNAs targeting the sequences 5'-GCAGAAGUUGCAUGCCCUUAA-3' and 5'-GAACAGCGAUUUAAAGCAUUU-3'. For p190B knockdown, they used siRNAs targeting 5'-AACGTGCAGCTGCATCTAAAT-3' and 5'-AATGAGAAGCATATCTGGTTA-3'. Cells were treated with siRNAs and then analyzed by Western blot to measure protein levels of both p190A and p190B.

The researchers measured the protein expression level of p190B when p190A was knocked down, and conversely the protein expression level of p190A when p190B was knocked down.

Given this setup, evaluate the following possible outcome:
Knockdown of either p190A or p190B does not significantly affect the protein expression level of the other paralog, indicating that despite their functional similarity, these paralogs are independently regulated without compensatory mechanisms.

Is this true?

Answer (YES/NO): YES